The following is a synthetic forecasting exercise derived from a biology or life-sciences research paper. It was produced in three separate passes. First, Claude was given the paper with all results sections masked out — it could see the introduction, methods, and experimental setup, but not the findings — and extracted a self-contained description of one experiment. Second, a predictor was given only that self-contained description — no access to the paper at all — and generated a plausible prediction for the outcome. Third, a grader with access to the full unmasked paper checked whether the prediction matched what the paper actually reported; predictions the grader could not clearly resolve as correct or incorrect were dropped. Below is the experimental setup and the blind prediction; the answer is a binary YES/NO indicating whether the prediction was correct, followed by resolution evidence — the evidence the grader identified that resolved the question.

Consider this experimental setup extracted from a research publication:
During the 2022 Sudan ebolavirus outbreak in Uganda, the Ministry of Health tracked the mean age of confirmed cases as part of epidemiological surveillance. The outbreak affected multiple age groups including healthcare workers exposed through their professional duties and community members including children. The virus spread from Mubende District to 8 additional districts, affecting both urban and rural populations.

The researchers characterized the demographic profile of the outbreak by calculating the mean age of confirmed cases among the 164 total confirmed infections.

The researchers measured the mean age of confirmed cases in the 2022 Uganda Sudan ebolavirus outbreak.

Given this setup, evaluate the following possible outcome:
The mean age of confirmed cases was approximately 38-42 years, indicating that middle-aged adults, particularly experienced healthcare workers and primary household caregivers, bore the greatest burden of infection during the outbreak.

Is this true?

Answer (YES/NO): NO